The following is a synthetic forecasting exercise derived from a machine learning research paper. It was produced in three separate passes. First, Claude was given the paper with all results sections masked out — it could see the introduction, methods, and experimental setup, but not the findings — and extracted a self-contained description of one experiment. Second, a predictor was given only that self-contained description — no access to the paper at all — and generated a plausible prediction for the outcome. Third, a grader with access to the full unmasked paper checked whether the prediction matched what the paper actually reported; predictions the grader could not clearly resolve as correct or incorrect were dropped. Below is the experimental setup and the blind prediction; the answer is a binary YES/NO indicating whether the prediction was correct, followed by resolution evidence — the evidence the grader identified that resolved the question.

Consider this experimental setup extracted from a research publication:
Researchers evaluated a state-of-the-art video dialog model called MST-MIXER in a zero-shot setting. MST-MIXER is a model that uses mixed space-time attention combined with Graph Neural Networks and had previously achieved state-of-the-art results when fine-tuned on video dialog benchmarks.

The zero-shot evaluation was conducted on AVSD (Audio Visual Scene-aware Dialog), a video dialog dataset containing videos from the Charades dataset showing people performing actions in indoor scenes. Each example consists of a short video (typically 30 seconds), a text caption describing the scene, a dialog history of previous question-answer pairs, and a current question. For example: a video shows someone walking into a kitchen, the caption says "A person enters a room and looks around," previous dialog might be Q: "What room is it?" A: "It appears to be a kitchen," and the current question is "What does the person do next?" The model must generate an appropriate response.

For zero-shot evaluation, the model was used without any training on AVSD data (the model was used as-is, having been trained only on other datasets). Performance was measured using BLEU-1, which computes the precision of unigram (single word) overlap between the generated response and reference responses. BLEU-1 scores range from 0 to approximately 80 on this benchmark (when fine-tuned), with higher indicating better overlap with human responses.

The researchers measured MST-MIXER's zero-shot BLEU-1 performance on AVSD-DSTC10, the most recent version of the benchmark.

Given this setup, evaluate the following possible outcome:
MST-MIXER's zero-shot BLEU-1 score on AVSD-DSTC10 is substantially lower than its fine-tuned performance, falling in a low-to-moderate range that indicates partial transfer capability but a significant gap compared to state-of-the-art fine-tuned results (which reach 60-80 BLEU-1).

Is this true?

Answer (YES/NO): NO